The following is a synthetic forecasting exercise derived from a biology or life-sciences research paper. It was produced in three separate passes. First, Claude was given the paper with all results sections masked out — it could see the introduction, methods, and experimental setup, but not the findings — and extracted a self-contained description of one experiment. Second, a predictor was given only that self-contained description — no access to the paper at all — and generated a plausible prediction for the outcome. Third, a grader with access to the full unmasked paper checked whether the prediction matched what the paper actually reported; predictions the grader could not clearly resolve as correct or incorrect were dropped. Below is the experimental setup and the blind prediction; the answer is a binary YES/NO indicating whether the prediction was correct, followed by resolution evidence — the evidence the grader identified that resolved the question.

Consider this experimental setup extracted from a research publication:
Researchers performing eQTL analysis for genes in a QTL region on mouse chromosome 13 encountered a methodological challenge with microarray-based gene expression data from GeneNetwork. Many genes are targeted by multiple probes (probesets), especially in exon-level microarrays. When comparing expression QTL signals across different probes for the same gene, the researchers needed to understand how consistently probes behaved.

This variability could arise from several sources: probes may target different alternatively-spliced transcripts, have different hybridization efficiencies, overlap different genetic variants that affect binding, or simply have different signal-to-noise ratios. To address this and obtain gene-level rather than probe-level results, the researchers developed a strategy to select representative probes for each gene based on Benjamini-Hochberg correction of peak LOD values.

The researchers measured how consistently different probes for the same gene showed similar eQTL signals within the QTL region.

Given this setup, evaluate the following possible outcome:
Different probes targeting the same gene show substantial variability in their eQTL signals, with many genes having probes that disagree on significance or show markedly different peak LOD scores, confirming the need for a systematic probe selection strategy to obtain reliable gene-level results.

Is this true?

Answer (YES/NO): YES